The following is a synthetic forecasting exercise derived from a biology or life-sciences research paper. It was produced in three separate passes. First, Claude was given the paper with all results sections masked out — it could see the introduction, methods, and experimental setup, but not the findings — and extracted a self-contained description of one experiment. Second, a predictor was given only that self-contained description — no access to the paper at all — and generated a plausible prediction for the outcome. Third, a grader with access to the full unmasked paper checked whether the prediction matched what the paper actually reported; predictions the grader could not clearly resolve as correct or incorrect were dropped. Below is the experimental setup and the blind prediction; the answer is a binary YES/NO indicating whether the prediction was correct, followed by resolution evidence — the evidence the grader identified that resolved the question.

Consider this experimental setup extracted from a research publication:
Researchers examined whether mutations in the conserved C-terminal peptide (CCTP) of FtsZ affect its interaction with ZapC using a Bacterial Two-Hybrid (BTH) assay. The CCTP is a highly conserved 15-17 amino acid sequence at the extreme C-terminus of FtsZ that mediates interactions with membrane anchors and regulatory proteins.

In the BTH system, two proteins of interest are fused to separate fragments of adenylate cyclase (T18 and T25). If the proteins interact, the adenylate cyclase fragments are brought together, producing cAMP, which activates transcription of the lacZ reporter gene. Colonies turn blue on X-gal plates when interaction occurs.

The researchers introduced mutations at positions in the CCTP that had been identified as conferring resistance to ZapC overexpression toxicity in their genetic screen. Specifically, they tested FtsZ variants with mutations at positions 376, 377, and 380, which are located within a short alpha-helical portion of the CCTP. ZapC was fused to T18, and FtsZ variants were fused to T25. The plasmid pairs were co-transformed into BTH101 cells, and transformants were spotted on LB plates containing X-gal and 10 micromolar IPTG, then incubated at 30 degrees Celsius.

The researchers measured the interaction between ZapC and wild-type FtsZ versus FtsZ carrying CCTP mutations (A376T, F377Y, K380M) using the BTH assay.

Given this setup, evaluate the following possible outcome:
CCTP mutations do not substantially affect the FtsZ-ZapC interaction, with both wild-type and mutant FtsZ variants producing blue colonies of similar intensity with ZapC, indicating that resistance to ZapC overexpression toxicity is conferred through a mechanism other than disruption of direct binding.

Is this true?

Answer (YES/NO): NO